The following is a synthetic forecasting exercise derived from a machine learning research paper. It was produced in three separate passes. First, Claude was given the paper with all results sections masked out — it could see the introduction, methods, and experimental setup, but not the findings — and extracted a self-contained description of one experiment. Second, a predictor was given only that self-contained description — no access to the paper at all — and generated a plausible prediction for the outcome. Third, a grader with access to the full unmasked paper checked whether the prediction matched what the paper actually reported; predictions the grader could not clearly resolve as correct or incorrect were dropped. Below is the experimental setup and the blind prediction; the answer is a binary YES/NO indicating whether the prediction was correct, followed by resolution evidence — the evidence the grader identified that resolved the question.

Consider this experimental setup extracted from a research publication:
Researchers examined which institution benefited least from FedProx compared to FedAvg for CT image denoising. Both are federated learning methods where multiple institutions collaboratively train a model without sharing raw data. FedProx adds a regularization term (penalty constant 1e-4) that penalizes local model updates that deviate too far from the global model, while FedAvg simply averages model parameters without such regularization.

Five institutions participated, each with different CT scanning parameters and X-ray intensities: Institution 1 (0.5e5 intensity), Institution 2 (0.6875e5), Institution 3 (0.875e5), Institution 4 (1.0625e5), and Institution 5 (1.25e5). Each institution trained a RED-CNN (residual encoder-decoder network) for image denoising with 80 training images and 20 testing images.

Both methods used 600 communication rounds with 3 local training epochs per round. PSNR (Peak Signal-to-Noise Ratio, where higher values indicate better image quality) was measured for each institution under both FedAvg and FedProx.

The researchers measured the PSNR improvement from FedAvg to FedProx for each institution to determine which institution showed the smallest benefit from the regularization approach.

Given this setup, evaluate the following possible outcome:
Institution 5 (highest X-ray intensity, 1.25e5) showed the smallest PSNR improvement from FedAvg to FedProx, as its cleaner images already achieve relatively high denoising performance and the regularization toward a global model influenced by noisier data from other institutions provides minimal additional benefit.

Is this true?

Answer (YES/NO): NO